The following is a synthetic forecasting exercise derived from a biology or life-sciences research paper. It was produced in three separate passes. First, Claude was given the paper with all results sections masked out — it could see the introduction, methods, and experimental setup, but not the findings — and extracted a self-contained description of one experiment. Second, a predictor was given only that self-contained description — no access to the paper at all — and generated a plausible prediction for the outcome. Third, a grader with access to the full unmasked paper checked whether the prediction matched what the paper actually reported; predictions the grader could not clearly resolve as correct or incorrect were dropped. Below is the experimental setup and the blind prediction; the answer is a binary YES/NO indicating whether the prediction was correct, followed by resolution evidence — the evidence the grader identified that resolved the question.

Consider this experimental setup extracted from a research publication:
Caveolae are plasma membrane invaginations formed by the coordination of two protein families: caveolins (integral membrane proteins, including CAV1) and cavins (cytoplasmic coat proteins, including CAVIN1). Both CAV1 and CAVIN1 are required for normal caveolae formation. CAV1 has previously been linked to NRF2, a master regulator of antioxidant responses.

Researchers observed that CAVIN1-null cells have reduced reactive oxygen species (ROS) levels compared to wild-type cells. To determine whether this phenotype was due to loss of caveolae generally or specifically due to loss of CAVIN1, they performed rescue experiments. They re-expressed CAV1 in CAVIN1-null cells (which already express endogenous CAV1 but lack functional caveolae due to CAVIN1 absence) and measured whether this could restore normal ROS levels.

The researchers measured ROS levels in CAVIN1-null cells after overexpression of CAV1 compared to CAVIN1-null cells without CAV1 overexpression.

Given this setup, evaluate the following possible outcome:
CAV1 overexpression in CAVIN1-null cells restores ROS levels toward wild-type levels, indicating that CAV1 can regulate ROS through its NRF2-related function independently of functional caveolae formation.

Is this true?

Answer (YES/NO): NO